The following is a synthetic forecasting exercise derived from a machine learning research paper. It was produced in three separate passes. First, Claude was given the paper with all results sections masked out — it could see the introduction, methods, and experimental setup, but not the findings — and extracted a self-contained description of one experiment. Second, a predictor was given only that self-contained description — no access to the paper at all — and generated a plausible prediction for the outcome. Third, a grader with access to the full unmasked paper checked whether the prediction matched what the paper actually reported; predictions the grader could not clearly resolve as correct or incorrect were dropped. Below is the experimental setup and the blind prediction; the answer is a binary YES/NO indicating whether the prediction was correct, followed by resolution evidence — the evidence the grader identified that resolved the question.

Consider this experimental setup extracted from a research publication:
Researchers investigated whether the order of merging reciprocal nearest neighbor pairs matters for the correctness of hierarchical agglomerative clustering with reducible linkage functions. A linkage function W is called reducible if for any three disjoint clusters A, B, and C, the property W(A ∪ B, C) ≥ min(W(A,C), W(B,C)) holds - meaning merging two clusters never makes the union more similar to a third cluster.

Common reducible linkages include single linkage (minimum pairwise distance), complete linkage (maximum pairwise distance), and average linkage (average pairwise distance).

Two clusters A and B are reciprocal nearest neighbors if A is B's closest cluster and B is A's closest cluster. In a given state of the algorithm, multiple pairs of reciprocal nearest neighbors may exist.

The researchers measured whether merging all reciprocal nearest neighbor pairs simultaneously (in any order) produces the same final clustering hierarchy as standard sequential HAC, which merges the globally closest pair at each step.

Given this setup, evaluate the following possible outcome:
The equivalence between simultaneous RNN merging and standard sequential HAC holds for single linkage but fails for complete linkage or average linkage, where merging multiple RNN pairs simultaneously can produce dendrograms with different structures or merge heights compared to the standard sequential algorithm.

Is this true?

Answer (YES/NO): NO